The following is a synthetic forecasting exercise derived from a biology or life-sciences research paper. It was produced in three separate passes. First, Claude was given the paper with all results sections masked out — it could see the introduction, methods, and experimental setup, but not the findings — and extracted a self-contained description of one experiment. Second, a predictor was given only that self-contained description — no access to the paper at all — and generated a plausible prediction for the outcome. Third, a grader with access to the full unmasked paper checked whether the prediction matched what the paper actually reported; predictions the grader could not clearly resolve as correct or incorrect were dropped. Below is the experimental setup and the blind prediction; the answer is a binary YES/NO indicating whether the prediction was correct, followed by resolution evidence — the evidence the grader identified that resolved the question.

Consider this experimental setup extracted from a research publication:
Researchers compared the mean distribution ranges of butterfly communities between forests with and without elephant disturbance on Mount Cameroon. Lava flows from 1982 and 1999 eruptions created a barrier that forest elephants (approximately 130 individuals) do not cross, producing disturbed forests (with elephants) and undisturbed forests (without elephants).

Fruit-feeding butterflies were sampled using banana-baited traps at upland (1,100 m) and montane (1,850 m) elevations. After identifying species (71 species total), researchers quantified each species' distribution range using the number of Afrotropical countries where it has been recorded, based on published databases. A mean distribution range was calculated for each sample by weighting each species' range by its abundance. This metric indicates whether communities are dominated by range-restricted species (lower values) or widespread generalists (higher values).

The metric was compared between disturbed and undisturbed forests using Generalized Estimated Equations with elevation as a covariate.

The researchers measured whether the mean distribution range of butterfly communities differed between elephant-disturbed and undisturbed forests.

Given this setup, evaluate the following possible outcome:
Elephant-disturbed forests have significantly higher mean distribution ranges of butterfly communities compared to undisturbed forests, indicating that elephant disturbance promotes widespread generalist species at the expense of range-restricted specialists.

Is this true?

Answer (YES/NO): NO